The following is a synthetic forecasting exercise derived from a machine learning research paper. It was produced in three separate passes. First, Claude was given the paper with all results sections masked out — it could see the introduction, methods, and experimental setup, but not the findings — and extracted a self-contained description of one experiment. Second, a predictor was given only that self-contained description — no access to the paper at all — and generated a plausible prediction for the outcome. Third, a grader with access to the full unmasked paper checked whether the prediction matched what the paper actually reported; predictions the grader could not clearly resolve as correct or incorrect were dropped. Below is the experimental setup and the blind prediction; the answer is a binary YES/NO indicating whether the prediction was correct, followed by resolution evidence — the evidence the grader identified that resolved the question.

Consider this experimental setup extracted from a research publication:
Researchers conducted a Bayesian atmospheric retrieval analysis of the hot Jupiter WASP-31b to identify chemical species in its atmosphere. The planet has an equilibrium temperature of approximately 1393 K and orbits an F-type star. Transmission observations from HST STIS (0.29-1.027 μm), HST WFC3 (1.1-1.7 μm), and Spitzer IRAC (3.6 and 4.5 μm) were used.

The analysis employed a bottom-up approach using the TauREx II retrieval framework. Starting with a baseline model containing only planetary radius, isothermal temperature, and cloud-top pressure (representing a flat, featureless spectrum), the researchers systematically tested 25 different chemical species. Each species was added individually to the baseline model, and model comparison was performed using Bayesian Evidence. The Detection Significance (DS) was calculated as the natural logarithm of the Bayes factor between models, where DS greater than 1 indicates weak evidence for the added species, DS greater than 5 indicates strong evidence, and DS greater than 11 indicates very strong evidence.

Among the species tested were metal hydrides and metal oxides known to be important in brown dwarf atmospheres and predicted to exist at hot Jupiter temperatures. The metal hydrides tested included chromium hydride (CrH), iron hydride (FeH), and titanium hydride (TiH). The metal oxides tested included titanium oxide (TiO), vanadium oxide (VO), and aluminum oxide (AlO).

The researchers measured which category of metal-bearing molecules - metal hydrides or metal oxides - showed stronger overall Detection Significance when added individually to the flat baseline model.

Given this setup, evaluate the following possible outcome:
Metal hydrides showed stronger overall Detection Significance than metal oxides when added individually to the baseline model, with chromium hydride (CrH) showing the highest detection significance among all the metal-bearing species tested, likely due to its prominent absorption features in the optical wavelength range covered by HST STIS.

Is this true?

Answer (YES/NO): YES